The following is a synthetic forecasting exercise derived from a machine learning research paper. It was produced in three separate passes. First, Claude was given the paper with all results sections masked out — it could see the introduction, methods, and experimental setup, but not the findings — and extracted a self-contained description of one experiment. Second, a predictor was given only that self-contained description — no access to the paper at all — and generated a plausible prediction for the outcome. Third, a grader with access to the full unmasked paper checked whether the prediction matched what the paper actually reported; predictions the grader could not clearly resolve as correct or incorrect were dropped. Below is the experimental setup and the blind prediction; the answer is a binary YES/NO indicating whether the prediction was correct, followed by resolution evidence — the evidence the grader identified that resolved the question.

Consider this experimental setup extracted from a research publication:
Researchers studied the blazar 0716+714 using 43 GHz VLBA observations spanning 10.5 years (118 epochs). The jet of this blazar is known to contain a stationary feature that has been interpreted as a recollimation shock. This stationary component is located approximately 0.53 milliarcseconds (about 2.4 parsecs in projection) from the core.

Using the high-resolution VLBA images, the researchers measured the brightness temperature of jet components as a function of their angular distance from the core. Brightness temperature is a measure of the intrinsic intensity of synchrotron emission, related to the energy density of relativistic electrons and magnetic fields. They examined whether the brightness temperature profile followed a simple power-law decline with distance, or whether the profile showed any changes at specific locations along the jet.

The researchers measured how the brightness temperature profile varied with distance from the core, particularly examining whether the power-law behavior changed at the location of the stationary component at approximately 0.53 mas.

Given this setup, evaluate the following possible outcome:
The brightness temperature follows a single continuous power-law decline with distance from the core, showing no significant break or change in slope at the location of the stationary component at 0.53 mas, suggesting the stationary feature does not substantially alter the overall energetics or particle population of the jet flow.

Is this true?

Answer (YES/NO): NO